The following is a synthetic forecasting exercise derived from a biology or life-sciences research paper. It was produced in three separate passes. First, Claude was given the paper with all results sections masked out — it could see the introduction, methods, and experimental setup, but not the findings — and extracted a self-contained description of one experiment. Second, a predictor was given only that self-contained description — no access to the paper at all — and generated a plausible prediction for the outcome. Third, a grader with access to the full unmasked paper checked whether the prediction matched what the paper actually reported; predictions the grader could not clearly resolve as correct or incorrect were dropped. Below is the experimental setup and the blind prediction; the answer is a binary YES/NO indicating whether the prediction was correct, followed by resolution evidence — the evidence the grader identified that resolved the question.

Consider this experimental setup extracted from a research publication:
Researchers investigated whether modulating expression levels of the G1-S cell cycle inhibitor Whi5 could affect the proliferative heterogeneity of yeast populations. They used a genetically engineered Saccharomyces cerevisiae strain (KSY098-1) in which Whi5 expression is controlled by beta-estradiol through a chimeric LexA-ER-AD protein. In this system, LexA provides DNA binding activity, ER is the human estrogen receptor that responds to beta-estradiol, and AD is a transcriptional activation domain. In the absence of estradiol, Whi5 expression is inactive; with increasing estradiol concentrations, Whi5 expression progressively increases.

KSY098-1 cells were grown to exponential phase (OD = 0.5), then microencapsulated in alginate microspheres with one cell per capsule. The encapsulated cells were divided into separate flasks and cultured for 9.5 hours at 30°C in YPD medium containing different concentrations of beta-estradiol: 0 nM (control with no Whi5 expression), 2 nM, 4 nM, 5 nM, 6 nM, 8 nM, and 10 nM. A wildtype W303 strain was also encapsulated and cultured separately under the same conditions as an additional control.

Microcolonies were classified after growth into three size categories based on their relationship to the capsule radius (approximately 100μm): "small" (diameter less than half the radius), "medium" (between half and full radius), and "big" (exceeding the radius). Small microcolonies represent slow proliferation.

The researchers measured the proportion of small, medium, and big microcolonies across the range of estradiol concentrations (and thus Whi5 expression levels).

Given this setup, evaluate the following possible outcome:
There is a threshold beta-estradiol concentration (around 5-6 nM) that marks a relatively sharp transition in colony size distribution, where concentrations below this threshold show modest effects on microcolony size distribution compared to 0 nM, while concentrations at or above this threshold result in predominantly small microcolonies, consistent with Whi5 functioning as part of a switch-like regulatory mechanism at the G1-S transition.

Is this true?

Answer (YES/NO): NO